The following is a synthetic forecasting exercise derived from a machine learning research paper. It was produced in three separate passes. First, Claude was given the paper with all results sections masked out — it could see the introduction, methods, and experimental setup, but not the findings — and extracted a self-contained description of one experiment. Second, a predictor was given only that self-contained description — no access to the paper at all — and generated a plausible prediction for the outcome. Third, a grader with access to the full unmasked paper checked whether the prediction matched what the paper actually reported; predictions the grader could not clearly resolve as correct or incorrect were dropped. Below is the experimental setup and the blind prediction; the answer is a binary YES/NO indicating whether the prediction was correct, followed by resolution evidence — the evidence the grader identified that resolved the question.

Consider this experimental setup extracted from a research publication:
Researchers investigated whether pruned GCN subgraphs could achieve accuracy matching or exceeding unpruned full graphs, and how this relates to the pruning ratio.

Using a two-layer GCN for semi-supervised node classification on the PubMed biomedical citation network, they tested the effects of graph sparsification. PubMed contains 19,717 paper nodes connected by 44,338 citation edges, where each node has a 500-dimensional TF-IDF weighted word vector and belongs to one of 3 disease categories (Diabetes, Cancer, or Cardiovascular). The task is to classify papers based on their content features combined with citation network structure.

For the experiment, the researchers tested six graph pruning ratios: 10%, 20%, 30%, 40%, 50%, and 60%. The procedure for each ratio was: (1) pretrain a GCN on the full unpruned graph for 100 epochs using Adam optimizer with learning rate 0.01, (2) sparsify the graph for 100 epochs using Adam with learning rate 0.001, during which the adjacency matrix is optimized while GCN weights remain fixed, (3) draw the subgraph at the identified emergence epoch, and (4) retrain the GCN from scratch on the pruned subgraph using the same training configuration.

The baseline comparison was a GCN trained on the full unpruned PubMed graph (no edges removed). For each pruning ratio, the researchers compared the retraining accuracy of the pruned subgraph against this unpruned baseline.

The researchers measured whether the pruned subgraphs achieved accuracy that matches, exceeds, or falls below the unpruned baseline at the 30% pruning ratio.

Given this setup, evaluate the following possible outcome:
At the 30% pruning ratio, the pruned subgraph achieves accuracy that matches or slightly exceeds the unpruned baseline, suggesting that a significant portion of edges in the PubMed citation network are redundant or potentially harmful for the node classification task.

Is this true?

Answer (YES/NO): YES